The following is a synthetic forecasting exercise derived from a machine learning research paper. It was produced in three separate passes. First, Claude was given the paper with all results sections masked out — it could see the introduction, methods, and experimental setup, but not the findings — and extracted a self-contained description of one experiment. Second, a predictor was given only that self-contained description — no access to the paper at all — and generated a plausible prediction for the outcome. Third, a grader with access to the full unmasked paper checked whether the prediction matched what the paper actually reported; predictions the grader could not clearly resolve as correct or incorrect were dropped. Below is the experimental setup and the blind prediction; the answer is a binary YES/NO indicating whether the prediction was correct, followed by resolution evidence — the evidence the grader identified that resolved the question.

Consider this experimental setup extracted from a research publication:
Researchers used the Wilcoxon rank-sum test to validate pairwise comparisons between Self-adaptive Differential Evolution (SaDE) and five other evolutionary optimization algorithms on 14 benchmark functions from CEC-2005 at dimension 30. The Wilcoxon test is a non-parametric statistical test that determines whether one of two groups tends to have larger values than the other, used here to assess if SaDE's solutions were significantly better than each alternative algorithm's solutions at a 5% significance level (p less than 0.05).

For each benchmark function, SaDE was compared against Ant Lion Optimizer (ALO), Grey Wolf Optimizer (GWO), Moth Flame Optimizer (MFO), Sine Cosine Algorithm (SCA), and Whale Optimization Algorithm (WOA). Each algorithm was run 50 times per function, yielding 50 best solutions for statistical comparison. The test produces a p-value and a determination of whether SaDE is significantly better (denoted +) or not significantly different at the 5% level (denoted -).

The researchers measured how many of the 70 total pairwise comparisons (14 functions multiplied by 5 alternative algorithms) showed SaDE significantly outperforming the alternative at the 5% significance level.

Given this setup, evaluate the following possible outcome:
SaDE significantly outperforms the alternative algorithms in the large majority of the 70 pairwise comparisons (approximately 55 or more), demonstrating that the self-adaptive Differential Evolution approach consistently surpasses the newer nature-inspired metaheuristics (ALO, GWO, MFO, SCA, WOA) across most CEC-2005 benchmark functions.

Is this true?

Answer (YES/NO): YES